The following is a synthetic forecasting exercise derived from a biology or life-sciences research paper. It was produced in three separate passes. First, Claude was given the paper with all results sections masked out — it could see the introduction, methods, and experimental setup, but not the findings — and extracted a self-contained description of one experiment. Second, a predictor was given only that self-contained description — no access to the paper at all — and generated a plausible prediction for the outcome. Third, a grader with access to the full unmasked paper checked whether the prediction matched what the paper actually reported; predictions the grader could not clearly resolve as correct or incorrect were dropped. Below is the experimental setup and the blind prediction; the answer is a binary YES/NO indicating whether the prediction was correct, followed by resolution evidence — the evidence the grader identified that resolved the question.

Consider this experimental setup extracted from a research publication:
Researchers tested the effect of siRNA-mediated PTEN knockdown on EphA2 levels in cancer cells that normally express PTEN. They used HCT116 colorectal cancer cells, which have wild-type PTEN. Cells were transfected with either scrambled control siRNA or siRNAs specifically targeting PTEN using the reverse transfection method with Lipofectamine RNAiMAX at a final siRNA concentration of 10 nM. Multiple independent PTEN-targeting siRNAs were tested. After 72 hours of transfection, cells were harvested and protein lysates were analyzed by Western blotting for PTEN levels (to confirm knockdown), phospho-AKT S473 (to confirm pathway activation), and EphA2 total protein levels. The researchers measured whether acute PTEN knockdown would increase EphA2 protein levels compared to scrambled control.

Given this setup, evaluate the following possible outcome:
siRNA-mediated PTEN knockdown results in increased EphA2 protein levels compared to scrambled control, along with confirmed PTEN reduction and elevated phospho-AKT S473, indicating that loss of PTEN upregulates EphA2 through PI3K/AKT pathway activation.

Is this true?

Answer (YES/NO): NO